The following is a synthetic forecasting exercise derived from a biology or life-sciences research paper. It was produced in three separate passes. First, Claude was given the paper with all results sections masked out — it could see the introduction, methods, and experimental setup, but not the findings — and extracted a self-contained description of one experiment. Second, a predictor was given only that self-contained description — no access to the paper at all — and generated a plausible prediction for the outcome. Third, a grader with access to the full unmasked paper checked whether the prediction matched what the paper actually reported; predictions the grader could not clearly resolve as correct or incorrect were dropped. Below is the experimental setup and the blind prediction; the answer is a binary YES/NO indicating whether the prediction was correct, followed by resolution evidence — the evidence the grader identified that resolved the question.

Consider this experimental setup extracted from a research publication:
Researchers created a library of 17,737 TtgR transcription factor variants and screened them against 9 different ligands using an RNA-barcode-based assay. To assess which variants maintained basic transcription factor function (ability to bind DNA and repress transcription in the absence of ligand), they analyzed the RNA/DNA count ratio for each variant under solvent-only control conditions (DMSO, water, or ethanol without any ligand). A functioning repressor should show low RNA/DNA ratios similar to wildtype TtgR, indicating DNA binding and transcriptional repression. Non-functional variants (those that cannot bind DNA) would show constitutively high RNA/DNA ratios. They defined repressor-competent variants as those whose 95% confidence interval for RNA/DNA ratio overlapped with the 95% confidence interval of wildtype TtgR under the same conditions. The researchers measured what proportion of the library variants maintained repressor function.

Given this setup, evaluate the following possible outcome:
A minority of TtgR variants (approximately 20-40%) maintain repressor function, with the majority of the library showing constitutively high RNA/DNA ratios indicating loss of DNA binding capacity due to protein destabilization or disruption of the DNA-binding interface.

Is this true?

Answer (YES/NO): NO